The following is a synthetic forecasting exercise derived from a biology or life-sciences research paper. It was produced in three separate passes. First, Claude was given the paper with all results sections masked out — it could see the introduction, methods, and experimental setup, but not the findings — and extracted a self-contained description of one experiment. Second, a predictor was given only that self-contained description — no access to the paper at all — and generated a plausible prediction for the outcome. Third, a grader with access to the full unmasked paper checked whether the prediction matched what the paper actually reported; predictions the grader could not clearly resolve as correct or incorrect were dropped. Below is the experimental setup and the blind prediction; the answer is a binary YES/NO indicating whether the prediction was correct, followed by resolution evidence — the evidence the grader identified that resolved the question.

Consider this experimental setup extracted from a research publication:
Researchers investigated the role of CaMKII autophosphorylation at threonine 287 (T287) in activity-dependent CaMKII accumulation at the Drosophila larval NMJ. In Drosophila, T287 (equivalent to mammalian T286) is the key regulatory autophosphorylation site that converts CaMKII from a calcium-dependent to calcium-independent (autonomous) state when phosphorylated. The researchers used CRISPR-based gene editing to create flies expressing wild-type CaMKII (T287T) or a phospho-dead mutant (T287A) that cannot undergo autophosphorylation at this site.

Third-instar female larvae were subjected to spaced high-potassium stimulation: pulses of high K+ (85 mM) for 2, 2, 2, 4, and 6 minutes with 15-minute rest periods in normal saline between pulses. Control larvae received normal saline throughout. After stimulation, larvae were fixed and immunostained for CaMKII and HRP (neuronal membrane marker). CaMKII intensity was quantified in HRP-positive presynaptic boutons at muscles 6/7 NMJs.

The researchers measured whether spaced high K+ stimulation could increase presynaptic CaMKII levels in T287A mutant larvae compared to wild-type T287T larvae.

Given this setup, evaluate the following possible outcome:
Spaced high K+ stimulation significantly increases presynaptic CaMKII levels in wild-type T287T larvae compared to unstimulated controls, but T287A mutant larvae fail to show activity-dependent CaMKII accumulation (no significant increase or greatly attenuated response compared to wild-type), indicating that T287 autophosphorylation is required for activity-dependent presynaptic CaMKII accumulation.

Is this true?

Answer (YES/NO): YES